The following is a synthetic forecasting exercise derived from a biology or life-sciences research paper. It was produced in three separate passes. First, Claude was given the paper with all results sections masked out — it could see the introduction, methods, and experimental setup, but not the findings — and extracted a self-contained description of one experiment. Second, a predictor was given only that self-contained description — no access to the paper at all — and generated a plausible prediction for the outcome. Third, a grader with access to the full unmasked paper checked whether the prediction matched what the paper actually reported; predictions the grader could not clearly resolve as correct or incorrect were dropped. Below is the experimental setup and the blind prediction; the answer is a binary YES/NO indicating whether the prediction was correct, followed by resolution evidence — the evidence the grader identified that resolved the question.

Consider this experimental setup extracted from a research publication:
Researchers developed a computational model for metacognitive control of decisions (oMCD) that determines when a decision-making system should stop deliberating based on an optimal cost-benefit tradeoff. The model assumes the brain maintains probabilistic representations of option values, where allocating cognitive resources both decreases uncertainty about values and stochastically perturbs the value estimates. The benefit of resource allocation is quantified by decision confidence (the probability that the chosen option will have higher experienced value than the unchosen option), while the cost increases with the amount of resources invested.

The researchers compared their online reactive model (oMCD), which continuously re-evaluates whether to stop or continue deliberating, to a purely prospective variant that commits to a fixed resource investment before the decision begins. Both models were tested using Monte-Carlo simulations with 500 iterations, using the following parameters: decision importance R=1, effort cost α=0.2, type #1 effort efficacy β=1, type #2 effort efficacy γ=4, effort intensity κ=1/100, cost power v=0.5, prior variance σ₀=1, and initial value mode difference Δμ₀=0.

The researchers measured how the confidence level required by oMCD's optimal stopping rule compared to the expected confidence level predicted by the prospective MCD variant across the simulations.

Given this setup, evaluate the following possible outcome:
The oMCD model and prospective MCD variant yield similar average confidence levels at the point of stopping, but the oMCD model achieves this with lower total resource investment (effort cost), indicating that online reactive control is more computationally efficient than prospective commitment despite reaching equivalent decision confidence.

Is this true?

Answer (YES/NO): NO